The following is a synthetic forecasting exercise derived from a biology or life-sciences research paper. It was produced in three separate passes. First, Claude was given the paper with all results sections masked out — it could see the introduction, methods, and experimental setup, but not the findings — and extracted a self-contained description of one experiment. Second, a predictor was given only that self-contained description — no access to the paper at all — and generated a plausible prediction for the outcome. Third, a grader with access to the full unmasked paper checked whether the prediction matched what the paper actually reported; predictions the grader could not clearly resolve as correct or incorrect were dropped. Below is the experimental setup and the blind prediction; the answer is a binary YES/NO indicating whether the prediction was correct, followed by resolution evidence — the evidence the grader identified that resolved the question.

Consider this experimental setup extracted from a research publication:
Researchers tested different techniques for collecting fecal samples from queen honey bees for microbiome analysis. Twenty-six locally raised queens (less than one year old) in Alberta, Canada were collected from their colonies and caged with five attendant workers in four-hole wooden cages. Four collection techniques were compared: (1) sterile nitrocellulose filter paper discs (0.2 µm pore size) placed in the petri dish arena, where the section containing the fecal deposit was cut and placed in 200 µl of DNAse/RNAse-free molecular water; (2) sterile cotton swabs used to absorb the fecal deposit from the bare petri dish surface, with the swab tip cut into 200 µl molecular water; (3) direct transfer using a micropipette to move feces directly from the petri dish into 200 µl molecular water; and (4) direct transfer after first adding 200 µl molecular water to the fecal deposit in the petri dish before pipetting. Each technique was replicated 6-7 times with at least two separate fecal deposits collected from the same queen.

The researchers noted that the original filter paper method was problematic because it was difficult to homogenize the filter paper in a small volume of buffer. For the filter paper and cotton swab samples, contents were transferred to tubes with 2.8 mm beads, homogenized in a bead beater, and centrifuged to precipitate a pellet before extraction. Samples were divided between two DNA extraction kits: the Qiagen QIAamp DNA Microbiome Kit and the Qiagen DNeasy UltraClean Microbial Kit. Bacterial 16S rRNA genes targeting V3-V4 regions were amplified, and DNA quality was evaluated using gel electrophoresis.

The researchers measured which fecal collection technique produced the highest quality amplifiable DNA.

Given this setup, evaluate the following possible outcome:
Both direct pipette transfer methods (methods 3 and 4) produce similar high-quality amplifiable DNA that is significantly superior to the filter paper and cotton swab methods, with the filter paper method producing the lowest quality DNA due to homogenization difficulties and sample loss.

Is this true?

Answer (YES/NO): NO